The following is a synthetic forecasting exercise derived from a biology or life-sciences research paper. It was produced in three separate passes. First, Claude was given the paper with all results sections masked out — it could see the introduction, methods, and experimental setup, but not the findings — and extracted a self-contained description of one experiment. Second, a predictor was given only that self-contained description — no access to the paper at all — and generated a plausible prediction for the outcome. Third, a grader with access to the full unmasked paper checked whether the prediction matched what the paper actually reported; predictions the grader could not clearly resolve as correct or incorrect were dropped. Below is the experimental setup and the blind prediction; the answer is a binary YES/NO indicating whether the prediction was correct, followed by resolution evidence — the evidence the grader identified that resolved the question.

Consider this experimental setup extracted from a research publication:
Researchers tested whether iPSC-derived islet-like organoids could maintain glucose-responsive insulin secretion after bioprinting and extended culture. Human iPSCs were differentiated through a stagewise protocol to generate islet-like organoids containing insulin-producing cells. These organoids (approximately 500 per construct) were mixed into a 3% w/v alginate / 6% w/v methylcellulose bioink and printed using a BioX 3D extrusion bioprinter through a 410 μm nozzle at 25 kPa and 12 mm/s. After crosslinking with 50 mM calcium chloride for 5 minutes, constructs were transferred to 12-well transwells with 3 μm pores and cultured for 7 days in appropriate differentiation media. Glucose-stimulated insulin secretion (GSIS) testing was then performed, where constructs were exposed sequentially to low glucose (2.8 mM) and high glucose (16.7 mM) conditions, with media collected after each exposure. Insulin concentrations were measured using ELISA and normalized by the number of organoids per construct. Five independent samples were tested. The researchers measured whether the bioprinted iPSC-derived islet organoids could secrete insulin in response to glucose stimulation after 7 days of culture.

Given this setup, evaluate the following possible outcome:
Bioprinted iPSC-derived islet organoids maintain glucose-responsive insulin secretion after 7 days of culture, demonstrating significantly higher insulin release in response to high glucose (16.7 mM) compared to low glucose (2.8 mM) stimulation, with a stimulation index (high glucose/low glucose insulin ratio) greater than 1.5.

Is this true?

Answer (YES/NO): YES